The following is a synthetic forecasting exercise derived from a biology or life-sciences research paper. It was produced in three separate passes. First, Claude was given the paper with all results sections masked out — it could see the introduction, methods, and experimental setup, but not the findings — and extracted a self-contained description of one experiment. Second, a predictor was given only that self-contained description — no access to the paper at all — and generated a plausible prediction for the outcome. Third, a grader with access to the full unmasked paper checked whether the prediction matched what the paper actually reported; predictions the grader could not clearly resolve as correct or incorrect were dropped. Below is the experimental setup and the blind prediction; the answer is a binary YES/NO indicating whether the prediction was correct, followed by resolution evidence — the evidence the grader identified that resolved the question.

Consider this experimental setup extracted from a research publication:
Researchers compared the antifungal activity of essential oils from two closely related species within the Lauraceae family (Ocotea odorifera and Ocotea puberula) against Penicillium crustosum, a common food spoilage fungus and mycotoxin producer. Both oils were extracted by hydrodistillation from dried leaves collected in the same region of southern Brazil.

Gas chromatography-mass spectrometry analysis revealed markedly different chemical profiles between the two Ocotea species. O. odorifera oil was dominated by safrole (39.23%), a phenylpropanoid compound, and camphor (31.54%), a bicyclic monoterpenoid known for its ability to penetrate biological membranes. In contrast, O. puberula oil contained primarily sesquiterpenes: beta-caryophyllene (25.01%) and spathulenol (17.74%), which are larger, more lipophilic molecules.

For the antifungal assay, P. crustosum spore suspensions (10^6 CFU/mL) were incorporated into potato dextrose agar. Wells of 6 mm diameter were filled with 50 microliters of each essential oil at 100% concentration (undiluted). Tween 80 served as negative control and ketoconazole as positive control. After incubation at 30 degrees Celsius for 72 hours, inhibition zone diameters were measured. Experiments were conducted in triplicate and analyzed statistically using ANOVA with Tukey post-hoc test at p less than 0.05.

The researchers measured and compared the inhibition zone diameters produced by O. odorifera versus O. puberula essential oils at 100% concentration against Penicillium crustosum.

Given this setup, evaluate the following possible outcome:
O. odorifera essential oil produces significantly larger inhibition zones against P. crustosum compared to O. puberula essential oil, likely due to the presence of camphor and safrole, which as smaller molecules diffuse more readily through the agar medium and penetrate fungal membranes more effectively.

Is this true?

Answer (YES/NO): YES